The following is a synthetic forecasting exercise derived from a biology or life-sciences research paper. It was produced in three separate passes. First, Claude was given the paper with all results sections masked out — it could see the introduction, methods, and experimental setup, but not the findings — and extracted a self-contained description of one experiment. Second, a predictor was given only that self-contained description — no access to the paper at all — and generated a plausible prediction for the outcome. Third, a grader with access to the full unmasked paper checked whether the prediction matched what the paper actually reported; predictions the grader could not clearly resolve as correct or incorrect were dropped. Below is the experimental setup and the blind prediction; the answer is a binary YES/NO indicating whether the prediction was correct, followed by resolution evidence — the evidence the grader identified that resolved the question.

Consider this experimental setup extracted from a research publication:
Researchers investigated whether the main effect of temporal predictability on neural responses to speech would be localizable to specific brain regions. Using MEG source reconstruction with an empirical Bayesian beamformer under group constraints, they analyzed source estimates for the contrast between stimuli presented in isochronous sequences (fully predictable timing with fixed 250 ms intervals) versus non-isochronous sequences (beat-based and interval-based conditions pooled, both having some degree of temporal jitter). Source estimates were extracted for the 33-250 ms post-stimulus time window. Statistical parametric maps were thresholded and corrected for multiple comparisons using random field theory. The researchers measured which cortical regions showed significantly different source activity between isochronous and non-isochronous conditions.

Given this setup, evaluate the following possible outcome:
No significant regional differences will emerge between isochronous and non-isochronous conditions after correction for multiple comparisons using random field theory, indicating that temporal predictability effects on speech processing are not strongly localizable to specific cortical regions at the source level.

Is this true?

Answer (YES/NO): YES